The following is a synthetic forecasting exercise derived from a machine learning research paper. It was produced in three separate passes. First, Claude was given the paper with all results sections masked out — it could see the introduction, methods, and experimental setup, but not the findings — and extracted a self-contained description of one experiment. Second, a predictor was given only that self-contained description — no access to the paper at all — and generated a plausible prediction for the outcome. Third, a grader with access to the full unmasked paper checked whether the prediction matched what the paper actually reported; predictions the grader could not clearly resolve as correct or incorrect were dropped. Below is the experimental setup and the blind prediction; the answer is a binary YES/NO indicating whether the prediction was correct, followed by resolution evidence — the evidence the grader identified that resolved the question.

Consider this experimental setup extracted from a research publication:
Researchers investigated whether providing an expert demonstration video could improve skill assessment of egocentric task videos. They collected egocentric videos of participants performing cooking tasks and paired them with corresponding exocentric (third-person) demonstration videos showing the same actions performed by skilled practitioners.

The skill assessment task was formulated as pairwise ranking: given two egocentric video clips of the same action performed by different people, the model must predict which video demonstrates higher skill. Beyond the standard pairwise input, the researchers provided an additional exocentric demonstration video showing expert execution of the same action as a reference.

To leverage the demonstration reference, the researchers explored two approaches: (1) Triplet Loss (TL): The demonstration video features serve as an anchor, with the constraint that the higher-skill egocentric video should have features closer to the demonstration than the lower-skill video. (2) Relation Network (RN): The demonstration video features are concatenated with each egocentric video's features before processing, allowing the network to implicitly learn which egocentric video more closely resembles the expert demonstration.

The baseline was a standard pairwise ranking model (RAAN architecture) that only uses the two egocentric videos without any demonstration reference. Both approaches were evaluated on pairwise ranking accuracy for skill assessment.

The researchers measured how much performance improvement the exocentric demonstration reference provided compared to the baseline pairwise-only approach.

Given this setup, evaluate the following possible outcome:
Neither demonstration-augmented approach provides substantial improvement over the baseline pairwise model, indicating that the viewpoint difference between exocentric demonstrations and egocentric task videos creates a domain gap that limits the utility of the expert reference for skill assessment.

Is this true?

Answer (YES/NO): YES